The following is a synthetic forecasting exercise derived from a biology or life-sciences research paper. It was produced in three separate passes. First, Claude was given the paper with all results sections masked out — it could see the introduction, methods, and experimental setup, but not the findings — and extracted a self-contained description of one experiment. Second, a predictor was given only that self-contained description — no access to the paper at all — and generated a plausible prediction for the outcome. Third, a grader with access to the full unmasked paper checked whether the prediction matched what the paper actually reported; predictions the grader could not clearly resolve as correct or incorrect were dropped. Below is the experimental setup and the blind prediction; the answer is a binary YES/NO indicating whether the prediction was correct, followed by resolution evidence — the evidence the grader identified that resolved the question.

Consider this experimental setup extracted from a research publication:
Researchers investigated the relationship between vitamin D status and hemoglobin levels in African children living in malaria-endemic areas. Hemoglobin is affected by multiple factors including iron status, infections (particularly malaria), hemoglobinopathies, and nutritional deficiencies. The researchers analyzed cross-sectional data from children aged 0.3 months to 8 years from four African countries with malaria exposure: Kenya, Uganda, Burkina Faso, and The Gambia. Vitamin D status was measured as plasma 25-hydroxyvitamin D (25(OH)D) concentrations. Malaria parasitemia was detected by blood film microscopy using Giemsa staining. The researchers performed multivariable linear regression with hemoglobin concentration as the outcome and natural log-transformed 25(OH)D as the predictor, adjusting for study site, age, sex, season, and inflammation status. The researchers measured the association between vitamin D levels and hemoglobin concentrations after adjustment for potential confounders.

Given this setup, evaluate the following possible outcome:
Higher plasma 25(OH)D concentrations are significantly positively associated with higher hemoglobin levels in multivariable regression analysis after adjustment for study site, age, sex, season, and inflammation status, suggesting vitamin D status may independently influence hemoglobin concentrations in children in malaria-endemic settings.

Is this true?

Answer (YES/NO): NO